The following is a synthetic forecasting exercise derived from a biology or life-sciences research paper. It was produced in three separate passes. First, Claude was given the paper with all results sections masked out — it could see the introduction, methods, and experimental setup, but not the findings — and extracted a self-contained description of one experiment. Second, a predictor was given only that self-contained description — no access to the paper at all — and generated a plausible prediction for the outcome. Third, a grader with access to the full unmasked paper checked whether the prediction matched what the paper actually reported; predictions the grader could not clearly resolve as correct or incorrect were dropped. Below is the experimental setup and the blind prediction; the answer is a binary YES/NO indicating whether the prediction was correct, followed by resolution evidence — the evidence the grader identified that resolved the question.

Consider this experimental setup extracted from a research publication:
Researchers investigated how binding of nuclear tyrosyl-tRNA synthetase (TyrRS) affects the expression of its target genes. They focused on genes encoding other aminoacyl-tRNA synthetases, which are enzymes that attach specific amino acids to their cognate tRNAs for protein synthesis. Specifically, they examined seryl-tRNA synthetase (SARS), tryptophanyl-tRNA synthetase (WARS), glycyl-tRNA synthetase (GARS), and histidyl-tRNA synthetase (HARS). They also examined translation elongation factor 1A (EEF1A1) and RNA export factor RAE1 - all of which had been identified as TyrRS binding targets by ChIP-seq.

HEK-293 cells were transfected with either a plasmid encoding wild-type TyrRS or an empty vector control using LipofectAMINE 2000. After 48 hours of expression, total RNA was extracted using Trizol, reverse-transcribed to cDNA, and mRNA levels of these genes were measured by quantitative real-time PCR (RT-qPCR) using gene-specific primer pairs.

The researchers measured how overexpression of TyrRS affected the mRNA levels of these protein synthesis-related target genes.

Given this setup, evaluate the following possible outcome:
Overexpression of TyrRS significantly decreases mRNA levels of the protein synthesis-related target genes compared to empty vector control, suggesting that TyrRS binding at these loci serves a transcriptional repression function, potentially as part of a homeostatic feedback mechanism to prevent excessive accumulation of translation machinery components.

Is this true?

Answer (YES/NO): YES